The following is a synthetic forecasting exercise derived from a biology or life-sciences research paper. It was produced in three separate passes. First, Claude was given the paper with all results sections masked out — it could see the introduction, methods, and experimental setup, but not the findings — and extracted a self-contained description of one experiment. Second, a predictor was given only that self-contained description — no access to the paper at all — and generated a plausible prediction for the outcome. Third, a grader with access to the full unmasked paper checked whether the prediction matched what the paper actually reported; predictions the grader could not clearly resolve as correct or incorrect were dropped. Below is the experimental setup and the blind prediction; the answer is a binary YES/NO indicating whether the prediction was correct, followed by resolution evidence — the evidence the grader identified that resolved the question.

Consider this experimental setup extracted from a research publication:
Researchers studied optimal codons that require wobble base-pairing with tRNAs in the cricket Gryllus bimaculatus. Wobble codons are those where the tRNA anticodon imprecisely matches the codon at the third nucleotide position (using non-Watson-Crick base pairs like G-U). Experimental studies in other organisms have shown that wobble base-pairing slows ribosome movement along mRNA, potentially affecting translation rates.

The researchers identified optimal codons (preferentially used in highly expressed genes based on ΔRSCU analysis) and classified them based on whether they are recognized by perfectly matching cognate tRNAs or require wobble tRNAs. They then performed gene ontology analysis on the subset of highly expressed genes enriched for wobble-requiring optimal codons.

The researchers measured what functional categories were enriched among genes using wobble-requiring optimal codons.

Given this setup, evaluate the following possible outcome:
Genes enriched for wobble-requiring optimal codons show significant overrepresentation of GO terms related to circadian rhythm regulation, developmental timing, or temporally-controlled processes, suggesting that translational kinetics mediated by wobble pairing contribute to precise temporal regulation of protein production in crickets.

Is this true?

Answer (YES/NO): NO